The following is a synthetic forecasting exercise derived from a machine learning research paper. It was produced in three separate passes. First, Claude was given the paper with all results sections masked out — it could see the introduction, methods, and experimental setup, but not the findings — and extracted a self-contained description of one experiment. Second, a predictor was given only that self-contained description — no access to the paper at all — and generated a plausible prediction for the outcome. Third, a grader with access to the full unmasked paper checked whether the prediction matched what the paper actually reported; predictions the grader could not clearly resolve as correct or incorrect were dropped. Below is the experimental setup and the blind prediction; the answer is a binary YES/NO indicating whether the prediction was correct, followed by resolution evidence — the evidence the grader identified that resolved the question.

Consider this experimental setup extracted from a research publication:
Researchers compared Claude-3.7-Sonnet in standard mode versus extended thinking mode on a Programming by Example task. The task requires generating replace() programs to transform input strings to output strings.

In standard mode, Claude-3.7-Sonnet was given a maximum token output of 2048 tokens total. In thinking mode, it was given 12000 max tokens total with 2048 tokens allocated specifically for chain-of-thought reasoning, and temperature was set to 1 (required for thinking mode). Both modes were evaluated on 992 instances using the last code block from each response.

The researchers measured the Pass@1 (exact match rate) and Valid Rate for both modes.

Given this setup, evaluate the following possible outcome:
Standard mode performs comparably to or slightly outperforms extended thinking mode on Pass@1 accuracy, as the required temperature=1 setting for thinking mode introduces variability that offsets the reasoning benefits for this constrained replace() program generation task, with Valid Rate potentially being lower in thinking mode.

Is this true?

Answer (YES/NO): NO